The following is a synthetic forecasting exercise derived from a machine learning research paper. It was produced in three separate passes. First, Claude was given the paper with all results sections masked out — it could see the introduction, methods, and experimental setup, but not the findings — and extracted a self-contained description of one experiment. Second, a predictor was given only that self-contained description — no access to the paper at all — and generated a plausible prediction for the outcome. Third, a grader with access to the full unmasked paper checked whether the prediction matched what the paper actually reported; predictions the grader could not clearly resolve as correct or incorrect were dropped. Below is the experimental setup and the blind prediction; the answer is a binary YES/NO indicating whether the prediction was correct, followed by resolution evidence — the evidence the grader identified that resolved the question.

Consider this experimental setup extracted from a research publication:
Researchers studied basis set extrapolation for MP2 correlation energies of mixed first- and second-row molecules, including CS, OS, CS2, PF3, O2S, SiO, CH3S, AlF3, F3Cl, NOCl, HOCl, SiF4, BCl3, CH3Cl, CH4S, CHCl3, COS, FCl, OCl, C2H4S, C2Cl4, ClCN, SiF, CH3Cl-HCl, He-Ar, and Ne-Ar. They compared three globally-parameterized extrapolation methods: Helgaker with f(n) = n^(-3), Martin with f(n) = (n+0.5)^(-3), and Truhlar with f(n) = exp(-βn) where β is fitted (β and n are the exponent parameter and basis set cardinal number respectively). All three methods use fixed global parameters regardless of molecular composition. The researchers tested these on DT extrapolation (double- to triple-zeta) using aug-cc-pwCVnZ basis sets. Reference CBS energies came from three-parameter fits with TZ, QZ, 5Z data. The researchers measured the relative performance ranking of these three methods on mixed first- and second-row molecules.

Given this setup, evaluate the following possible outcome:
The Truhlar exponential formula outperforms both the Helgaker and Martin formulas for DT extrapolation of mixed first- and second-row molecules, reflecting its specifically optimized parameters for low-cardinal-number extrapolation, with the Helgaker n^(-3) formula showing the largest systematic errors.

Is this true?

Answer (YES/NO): YES